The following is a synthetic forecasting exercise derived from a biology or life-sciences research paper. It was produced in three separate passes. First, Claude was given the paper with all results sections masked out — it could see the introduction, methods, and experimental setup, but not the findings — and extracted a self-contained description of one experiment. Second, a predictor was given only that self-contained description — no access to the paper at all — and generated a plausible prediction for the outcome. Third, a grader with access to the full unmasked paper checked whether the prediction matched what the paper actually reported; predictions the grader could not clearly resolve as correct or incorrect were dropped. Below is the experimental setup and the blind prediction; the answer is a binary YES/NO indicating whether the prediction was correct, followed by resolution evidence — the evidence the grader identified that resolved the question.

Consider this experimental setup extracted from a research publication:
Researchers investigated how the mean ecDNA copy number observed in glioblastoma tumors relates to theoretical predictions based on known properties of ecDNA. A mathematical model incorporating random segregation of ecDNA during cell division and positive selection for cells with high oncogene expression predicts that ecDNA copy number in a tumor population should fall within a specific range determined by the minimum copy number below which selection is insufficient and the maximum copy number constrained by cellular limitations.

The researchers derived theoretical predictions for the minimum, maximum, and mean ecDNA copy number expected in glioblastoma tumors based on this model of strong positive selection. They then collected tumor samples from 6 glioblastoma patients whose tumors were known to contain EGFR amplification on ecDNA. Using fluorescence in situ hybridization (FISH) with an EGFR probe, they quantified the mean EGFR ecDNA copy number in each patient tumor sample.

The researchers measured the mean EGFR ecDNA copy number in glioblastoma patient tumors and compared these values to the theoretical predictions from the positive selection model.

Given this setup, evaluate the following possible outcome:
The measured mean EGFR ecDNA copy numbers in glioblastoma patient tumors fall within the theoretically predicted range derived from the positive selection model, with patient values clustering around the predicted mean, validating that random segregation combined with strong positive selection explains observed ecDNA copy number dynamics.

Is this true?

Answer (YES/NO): YES